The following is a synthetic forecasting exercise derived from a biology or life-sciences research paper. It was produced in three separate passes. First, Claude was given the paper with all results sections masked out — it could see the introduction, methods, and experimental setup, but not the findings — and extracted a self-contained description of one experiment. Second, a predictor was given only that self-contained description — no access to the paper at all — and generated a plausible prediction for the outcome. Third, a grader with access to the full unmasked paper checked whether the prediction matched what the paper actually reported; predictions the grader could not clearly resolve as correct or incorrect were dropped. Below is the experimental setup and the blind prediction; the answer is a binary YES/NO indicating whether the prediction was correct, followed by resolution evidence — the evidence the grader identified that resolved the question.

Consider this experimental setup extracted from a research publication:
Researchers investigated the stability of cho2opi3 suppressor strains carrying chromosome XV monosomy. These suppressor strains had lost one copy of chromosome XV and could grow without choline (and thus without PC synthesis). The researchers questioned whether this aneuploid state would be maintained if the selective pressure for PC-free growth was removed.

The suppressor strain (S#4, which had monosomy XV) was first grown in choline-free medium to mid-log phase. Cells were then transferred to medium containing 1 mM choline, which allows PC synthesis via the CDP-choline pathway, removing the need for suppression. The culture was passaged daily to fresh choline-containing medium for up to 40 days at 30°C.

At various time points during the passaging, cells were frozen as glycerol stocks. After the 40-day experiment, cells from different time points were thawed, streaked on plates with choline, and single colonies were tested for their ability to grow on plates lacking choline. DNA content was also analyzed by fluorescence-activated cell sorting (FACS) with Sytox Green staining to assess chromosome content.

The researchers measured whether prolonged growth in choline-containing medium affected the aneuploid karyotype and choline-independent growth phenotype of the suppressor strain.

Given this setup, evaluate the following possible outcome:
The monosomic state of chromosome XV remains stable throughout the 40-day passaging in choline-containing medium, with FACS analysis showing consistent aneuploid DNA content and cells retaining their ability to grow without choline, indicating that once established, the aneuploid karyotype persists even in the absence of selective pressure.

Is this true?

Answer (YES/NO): NO